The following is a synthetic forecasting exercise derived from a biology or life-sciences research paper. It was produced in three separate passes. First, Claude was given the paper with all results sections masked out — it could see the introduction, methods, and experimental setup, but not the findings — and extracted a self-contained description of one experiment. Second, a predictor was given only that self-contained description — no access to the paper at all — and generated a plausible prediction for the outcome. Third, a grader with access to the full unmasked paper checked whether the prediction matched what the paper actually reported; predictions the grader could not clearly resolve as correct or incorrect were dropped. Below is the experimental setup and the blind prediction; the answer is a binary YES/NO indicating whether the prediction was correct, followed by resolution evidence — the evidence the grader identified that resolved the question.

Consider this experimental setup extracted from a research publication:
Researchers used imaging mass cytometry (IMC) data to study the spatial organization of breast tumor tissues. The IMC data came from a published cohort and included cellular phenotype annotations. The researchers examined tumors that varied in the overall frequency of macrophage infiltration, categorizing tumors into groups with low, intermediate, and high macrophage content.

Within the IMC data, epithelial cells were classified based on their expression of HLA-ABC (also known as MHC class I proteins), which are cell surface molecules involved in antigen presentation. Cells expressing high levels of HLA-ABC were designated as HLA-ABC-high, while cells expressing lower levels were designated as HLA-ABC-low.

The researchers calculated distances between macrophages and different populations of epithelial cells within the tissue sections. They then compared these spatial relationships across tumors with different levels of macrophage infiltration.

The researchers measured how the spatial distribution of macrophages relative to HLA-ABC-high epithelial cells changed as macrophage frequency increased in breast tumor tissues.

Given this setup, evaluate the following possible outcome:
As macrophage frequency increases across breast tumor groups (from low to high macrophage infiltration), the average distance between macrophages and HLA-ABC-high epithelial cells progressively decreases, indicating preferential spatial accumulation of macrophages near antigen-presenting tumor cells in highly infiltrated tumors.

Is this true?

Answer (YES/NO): YES